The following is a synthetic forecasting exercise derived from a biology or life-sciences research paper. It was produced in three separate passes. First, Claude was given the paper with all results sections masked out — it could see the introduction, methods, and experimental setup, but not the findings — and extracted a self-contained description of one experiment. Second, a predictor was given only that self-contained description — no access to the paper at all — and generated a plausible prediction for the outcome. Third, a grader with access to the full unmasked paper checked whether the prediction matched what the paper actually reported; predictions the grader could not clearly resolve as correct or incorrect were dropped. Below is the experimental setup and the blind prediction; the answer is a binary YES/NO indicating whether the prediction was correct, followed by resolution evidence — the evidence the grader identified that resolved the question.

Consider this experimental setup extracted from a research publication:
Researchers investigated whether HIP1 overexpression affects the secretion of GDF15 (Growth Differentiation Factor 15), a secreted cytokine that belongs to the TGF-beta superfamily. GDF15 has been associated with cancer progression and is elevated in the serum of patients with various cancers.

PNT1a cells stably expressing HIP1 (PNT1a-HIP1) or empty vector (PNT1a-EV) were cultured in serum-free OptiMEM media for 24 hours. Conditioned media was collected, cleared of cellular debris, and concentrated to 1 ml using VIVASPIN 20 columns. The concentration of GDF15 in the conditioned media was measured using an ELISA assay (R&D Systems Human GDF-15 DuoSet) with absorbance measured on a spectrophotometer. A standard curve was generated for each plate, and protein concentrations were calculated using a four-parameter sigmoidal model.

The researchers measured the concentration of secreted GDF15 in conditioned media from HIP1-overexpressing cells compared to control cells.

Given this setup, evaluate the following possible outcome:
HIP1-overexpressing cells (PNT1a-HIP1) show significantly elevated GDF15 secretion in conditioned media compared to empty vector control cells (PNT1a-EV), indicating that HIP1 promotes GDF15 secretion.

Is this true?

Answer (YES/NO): YES